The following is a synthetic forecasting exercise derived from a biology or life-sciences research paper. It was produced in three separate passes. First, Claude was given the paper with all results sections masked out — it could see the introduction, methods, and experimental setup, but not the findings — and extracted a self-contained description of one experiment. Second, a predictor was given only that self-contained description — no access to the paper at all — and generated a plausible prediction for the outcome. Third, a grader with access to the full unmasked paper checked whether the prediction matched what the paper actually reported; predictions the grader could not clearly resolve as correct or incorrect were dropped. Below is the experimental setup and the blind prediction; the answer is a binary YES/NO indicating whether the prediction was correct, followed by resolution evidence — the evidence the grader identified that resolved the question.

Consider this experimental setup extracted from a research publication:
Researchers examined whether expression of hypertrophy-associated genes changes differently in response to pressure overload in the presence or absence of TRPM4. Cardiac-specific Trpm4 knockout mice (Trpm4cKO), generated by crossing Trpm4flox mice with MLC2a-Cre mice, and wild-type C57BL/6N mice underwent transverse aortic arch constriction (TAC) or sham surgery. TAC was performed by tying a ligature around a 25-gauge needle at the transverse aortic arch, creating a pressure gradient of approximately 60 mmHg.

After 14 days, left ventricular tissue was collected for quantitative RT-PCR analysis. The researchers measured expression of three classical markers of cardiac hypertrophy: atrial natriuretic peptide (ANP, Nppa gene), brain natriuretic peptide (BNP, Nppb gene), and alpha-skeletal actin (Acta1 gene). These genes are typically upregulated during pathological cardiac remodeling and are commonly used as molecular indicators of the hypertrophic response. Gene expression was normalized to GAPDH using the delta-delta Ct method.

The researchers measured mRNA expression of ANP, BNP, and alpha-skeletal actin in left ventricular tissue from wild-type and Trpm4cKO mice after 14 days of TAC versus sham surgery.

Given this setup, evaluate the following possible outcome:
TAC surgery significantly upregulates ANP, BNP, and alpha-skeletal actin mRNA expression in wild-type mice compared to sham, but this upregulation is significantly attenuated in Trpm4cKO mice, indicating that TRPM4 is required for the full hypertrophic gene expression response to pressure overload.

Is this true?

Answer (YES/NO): NO